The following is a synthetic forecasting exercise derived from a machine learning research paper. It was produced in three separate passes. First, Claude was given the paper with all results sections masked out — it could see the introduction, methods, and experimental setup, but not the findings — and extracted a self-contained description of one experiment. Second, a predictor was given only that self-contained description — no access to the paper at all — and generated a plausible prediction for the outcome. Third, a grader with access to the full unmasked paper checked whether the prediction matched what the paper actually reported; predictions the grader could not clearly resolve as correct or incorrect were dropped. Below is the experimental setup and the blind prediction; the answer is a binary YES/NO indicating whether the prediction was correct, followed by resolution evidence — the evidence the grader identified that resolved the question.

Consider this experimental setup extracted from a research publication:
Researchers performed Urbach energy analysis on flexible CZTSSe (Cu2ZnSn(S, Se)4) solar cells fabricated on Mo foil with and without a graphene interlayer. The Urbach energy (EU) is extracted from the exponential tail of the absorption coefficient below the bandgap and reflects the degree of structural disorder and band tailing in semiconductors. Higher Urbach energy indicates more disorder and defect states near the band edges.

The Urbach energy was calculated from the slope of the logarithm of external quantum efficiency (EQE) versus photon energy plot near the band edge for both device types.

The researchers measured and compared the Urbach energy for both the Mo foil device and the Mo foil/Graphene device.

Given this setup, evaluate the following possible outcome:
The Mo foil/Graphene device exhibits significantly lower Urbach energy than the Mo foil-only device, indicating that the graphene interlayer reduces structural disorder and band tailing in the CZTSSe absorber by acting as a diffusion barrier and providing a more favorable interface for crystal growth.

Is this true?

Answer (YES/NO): NO